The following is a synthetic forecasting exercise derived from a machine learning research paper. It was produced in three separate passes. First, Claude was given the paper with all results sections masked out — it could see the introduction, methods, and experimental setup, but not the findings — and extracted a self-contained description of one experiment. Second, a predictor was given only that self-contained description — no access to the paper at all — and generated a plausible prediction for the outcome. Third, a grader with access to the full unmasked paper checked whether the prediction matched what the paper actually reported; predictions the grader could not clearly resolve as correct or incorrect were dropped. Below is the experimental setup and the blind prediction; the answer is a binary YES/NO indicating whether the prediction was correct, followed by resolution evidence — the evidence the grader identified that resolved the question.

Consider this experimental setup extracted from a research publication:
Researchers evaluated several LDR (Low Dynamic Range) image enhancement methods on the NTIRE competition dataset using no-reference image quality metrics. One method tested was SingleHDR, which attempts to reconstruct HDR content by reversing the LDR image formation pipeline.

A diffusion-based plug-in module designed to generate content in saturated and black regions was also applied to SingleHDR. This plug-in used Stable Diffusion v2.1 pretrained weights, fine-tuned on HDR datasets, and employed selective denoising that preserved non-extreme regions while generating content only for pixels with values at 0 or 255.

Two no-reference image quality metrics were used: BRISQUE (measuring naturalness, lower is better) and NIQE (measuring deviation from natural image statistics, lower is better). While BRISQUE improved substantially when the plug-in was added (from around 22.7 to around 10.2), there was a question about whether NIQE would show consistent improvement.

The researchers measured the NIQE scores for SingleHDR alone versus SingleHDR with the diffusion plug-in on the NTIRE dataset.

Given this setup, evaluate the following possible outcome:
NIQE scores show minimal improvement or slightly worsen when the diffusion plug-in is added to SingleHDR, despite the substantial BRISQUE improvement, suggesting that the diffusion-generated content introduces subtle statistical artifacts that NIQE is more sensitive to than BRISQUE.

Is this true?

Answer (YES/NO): YES